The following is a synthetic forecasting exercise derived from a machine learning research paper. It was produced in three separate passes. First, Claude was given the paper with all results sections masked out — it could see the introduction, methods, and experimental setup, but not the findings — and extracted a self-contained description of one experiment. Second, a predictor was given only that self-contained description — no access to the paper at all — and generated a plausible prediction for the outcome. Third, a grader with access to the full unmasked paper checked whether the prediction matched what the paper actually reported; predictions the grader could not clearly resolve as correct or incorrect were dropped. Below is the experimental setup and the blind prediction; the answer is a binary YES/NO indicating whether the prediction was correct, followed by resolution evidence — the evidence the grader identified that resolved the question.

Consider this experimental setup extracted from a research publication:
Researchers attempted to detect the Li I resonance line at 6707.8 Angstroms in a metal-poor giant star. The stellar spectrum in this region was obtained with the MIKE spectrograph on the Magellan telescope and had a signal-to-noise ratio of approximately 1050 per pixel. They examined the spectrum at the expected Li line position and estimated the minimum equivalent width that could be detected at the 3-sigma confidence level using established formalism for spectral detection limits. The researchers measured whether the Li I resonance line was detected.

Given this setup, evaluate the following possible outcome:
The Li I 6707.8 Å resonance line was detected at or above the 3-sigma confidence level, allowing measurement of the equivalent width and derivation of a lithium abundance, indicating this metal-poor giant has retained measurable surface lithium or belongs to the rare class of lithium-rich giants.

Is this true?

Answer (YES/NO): NO